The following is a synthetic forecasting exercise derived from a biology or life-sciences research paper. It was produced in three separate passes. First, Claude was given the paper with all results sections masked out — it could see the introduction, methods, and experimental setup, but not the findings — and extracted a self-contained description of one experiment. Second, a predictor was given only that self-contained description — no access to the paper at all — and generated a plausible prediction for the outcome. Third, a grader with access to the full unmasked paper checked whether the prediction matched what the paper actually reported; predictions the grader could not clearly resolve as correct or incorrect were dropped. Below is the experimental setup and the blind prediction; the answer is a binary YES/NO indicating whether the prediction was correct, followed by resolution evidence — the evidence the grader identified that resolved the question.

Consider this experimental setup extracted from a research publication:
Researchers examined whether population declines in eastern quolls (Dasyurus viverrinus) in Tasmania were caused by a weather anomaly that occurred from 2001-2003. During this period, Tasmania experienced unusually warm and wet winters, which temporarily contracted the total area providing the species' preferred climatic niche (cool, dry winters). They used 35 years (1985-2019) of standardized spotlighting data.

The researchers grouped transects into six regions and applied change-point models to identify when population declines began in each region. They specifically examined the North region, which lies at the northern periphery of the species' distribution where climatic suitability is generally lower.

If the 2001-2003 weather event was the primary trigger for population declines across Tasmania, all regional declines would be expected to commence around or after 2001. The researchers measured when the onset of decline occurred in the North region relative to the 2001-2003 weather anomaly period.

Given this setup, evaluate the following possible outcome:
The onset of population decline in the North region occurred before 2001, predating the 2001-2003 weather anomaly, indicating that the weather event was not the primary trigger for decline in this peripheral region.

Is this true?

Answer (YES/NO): YES